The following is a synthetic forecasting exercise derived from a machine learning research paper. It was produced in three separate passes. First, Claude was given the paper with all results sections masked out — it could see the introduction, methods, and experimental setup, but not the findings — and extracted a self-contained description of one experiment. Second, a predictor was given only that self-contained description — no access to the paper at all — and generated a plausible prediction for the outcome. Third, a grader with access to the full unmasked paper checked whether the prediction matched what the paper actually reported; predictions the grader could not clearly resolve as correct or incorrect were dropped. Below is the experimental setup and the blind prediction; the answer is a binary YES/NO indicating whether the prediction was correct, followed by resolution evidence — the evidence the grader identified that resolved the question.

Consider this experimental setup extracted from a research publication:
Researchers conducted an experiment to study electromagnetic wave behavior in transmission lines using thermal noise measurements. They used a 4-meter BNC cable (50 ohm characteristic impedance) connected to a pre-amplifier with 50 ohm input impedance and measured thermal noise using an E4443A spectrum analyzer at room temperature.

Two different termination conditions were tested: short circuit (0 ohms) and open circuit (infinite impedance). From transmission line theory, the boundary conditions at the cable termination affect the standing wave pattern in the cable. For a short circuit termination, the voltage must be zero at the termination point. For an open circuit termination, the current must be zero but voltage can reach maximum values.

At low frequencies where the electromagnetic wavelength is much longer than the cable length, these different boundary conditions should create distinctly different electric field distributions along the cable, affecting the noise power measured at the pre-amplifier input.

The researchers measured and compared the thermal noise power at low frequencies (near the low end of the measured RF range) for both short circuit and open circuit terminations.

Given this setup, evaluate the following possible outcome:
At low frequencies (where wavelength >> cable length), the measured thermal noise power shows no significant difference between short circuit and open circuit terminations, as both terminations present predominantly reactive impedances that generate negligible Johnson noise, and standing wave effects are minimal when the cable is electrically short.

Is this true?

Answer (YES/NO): NO